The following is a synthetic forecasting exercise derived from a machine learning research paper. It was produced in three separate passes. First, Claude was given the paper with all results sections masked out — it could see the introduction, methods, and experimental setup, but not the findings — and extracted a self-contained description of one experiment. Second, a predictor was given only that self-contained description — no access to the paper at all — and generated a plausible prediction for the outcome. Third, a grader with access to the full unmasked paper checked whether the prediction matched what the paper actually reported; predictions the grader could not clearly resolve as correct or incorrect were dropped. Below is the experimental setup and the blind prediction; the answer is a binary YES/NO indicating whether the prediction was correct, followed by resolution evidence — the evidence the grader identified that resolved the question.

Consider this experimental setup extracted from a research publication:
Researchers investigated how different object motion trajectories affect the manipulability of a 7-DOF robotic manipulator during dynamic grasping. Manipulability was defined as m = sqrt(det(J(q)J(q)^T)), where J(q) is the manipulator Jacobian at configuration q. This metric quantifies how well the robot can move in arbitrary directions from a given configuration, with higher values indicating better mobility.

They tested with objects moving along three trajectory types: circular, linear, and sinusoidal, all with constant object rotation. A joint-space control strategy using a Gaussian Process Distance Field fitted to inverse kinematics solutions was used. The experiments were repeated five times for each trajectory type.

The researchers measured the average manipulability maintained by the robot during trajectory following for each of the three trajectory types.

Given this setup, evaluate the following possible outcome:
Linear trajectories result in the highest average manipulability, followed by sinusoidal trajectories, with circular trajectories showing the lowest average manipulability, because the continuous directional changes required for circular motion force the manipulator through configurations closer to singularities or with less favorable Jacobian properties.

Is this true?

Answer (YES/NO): NO